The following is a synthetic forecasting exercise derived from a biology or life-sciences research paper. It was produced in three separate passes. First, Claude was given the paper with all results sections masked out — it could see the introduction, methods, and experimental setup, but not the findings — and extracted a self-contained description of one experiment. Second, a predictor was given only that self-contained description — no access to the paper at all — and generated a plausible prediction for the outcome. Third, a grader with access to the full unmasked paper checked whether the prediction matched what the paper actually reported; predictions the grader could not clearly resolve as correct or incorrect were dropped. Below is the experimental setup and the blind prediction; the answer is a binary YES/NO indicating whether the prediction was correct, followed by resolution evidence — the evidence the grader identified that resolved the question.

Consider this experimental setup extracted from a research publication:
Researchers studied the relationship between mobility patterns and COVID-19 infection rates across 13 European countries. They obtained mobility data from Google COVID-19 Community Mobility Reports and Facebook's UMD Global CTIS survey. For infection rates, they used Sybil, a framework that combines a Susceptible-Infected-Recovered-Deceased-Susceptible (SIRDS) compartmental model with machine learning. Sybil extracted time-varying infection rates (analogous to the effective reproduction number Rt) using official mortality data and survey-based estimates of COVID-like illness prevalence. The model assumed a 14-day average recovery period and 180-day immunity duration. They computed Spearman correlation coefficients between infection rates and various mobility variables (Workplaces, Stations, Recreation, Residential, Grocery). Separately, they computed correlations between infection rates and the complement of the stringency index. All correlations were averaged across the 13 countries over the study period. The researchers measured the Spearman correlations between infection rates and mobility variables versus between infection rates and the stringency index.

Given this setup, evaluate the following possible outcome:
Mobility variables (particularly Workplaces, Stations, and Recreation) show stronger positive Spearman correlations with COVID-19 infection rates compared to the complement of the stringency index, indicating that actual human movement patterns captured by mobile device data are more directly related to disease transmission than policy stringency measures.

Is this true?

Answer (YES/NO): NO